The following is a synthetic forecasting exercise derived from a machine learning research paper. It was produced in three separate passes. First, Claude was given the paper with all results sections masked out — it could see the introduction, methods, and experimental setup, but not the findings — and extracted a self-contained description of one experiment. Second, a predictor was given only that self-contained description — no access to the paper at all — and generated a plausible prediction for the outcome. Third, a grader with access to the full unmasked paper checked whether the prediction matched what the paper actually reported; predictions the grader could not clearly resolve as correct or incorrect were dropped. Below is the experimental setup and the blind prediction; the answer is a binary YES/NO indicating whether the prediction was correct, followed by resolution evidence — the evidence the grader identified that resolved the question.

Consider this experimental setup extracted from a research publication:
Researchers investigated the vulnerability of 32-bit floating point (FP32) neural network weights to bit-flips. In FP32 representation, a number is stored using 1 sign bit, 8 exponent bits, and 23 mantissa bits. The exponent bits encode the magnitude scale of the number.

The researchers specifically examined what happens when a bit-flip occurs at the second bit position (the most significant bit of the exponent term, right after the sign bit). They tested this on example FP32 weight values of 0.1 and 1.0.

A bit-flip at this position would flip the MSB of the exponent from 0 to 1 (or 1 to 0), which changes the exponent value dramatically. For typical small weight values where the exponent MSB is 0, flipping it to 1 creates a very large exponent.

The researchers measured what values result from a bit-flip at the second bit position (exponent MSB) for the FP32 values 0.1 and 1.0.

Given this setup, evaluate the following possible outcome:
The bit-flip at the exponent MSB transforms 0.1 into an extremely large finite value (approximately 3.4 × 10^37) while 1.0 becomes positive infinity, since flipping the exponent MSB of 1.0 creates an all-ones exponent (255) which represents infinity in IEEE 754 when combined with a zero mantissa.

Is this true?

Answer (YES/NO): YES